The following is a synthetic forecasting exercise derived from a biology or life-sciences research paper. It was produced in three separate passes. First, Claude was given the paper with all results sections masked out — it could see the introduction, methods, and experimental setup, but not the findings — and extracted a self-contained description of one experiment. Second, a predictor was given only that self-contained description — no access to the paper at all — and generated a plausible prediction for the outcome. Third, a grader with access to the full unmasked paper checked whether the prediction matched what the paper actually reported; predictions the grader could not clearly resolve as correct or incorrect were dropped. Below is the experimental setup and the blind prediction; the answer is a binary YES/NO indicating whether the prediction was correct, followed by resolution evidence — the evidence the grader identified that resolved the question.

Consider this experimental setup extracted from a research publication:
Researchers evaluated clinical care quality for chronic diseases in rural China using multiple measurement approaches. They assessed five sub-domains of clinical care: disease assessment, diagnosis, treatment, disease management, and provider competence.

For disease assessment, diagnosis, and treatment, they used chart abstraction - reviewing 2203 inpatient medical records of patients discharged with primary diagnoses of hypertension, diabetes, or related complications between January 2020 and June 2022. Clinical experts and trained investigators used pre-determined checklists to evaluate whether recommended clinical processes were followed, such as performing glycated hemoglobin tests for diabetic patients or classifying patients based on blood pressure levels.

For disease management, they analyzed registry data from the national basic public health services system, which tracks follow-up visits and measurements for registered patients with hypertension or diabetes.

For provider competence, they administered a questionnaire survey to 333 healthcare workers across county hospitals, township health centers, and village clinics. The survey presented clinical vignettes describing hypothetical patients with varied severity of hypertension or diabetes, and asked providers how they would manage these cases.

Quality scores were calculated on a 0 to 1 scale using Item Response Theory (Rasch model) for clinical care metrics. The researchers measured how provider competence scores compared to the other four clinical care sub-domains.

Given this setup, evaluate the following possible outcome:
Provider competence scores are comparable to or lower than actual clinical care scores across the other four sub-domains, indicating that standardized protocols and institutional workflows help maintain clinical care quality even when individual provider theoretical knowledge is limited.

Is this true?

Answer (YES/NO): YES